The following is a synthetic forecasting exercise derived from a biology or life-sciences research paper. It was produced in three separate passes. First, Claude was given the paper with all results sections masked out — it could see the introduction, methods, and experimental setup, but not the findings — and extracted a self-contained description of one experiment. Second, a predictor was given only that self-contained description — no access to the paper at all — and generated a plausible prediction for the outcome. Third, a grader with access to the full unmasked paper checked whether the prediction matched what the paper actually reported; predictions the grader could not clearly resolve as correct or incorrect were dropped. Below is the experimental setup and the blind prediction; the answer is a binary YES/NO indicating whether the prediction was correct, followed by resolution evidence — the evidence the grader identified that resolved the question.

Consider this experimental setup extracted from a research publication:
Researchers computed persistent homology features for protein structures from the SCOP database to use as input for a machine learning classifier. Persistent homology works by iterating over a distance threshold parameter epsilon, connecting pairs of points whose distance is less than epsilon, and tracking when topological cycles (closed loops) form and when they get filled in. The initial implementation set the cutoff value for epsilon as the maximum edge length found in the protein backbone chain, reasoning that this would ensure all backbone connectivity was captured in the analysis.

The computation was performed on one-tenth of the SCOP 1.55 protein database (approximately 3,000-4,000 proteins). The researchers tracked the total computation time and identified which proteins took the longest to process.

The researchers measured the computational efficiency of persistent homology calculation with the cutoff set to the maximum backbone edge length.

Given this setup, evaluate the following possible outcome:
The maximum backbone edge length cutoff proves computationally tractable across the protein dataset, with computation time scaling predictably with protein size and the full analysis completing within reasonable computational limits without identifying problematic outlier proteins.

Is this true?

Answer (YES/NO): NO